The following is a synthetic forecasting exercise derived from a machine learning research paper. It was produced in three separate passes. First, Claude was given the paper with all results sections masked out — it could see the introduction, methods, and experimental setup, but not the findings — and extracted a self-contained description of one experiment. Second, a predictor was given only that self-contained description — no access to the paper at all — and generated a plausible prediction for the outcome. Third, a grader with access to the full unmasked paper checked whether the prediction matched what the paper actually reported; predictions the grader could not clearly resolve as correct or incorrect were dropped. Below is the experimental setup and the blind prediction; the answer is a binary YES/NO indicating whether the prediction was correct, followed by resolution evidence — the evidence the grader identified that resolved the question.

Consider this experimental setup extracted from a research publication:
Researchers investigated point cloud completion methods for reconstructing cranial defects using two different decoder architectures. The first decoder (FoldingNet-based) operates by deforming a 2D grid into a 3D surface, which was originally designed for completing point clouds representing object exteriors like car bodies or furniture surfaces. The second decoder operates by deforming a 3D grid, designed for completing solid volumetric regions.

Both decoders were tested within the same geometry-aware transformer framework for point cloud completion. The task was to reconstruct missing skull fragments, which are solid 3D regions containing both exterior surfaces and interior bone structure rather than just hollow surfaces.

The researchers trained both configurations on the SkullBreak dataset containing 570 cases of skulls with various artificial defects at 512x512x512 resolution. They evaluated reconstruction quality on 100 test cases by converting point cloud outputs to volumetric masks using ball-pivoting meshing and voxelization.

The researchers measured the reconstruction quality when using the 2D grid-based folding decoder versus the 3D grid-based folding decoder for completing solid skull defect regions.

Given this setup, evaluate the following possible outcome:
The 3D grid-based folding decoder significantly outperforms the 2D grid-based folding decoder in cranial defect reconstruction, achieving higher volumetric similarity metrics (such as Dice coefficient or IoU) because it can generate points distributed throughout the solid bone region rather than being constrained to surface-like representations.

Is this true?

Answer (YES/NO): YES